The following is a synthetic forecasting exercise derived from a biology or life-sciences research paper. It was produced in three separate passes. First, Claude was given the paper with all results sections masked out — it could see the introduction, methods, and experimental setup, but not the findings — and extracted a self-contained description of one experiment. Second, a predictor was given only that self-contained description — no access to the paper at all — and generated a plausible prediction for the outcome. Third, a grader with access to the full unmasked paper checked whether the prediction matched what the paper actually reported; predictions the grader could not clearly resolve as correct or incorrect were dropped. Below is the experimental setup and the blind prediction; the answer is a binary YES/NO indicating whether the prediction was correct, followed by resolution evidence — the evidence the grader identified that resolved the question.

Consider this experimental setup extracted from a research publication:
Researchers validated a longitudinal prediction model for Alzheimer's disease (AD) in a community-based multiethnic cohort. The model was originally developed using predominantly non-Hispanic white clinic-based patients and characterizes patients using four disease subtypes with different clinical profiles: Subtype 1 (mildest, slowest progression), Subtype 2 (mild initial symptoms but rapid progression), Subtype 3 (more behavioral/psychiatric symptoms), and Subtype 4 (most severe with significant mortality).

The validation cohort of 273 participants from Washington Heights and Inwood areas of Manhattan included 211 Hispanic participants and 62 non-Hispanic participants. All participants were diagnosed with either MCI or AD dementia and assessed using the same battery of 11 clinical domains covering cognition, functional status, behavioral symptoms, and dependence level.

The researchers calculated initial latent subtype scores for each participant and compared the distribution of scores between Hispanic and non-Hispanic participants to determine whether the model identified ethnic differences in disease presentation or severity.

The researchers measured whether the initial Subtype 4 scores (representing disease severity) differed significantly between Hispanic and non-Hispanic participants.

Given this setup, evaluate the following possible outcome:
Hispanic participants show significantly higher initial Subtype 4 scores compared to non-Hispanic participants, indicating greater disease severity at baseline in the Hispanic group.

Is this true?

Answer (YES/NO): NO